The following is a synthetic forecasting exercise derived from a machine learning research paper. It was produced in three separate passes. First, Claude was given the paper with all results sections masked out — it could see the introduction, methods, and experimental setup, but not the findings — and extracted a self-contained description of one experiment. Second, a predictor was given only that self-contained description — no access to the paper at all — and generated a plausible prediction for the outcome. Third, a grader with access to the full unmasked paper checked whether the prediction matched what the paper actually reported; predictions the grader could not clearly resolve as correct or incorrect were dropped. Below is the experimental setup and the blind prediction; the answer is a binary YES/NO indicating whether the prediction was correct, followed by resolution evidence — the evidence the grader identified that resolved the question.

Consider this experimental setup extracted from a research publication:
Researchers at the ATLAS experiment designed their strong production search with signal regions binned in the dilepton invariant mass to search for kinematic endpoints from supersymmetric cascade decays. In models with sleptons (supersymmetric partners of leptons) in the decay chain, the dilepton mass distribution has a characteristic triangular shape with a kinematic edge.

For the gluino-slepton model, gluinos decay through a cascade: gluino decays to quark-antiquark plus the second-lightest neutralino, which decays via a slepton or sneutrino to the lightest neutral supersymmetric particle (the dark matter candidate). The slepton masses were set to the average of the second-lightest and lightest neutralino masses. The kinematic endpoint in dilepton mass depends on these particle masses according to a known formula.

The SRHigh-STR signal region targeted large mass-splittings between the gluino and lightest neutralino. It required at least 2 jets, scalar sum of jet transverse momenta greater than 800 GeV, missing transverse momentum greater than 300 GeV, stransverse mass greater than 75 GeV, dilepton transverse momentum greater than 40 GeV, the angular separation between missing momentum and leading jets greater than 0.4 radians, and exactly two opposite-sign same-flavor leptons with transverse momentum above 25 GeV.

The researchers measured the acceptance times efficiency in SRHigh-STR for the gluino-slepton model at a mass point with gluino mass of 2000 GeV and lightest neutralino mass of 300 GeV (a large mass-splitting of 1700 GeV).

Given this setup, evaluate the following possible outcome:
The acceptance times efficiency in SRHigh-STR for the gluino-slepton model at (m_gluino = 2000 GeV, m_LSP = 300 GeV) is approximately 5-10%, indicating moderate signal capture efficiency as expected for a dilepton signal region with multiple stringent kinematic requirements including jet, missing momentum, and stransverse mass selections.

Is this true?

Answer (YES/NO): YES